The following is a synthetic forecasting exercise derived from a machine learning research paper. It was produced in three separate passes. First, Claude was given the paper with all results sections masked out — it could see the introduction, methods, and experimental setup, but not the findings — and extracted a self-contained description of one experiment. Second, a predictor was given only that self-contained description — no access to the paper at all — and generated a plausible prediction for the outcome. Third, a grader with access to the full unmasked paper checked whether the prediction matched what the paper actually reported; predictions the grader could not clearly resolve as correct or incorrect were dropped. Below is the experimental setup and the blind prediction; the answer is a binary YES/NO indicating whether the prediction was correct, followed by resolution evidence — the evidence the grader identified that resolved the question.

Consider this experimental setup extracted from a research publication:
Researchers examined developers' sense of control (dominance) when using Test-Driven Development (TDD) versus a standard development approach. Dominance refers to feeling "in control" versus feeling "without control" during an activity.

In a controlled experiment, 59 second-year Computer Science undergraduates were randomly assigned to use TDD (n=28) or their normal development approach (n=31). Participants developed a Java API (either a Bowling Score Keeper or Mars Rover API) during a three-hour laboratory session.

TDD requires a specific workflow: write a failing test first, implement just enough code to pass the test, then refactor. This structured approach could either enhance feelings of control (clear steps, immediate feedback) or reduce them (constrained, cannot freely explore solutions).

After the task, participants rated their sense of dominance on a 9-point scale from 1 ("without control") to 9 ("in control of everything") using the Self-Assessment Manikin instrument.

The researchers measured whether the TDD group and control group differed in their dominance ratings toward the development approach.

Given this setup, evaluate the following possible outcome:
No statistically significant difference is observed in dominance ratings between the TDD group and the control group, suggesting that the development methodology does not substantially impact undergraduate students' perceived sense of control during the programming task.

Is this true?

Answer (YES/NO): YES